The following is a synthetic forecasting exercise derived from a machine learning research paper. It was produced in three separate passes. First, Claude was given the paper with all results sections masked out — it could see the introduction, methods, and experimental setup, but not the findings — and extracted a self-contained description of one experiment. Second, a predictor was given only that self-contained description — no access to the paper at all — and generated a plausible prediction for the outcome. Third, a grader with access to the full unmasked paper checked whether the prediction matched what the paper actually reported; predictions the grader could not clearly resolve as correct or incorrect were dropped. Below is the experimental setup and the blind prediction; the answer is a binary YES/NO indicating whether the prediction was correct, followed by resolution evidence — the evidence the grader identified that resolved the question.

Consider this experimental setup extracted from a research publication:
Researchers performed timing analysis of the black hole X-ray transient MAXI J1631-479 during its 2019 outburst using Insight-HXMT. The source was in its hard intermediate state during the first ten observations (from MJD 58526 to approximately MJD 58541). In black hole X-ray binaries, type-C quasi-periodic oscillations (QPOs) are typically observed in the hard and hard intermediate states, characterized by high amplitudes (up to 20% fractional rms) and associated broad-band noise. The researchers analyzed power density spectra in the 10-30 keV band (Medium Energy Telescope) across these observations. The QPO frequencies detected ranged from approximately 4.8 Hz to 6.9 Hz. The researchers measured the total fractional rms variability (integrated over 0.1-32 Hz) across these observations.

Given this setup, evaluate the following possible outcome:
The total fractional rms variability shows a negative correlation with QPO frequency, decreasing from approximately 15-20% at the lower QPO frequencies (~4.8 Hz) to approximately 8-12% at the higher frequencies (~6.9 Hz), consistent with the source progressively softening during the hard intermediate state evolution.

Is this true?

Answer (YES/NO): NO